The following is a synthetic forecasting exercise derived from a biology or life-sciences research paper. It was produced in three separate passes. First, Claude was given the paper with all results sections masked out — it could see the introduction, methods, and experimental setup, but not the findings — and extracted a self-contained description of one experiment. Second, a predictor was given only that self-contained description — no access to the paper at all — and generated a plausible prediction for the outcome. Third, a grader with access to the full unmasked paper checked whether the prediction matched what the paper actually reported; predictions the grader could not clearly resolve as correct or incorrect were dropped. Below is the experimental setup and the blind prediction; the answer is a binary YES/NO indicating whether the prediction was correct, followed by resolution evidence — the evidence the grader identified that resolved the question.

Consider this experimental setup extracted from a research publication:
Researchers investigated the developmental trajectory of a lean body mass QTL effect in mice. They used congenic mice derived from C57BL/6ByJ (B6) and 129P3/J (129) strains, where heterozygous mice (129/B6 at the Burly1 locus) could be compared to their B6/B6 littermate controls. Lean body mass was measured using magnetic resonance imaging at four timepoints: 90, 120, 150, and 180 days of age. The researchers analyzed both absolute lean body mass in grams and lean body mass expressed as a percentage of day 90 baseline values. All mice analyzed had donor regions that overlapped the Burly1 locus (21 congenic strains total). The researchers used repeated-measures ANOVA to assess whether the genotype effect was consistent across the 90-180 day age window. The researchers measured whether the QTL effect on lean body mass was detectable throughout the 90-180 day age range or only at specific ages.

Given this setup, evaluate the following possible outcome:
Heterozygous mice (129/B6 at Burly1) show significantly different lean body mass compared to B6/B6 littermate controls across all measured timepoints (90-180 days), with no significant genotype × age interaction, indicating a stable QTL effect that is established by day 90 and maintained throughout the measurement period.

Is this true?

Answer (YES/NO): YES